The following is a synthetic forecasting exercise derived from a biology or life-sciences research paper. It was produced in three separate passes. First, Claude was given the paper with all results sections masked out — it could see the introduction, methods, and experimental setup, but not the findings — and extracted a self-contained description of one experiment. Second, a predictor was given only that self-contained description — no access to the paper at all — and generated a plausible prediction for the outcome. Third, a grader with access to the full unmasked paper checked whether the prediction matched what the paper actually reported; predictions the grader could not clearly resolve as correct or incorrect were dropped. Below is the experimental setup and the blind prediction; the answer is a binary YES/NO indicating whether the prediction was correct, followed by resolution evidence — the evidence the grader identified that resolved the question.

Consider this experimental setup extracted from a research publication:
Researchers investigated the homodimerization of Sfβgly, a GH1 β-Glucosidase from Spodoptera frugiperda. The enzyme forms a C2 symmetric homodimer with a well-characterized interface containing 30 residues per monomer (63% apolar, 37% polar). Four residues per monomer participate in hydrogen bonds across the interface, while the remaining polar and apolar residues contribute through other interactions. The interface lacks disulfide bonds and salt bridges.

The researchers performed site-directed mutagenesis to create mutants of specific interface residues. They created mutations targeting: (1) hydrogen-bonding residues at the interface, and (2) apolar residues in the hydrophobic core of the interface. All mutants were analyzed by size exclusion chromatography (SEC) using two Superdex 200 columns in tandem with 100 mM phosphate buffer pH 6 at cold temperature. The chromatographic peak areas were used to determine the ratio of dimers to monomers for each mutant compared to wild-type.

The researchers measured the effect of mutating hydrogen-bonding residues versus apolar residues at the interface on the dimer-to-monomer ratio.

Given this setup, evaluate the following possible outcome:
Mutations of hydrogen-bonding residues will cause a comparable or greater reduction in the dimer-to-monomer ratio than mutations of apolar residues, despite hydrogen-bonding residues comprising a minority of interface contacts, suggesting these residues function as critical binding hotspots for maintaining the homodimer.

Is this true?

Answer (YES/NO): NO